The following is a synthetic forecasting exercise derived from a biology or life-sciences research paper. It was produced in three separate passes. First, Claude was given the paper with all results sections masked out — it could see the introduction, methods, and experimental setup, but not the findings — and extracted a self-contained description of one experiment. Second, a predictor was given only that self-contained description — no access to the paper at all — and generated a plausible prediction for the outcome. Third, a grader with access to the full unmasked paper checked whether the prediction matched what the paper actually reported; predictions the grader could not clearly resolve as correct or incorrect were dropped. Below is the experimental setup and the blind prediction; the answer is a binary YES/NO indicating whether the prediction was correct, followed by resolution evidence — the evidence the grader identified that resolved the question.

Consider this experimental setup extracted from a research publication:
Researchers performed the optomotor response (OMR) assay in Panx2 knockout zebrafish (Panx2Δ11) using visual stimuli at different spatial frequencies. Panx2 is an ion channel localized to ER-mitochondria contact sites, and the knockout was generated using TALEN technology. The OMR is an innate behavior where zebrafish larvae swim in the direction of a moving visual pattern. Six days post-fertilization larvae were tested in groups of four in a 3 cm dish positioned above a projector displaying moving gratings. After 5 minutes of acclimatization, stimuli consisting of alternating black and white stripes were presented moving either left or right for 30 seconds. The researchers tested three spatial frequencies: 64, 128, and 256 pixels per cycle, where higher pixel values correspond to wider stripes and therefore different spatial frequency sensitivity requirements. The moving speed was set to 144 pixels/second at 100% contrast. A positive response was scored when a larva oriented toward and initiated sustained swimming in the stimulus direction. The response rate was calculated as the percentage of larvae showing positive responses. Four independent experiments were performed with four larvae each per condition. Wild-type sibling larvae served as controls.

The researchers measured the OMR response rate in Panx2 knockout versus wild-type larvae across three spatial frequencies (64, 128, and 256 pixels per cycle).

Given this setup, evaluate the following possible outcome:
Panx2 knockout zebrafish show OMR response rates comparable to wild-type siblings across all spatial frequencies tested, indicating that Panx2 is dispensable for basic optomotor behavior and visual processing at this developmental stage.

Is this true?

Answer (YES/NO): NO